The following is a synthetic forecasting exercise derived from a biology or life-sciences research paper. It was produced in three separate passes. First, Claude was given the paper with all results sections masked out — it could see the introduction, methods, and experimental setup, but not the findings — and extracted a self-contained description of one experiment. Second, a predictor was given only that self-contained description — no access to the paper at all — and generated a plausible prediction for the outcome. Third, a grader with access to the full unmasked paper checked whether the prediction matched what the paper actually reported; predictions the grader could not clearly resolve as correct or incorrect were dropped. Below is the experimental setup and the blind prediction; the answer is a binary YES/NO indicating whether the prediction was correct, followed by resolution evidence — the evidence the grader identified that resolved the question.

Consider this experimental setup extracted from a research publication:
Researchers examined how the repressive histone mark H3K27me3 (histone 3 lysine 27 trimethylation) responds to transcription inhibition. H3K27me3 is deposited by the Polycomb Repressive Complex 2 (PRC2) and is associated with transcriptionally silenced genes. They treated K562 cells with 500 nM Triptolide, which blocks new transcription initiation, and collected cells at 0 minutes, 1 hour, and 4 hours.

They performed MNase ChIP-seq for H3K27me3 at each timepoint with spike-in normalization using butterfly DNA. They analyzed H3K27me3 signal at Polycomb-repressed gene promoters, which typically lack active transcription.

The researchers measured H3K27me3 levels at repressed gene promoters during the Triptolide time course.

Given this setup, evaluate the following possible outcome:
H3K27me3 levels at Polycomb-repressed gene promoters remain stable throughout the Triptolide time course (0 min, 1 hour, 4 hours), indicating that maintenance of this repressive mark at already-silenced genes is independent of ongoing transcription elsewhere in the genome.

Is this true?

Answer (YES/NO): NO